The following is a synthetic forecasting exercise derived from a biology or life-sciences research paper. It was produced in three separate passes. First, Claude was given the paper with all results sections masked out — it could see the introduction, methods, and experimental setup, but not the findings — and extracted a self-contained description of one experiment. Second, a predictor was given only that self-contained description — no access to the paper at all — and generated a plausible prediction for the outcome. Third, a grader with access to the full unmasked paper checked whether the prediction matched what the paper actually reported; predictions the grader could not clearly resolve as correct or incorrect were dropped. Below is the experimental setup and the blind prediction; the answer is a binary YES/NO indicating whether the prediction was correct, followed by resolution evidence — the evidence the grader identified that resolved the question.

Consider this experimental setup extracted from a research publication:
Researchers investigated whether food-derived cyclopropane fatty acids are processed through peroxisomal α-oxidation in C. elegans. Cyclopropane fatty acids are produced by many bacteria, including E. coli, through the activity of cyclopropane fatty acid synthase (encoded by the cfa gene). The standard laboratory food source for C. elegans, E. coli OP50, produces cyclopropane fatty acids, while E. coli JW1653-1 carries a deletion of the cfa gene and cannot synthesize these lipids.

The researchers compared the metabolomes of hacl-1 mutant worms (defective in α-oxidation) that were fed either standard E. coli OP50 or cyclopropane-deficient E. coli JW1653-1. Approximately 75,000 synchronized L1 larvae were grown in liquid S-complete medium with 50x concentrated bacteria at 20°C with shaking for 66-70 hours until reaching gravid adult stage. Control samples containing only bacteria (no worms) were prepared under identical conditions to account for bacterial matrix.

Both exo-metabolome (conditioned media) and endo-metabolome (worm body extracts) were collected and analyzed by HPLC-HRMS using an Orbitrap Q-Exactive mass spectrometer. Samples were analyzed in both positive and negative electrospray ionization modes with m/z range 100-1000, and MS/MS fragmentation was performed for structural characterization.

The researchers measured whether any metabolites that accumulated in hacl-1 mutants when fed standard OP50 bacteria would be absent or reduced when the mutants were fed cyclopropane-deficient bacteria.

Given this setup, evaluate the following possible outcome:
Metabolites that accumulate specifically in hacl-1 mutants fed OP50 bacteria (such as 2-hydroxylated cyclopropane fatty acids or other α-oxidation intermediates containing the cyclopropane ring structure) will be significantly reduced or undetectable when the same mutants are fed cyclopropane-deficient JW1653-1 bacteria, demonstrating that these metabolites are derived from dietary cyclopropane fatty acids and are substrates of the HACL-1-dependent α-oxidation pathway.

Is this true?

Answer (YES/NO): YES